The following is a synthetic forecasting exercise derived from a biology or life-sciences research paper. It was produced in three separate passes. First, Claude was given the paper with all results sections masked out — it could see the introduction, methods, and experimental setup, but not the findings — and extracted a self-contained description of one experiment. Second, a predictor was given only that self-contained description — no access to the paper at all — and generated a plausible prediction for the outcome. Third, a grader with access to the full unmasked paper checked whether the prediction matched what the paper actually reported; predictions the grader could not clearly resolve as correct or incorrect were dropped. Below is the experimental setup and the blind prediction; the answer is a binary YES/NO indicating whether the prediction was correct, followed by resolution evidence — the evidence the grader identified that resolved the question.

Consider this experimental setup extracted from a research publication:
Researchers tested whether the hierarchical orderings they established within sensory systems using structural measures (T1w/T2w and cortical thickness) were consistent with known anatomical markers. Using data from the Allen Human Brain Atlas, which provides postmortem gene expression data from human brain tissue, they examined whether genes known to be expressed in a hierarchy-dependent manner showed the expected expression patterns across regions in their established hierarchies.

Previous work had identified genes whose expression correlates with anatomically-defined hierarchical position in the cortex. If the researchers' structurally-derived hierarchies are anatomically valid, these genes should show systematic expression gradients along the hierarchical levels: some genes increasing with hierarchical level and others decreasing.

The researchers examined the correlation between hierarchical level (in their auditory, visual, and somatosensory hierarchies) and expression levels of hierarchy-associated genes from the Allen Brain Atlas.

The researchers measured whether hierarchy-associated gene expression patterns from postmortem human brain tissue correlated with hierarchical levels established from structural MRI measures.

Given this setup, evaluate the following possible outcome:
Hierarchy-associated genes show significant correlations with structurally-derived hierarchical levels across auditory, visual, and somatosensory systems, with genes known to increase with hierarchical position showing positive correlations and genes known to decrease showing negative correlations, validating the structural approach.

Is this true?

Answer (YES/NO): YES